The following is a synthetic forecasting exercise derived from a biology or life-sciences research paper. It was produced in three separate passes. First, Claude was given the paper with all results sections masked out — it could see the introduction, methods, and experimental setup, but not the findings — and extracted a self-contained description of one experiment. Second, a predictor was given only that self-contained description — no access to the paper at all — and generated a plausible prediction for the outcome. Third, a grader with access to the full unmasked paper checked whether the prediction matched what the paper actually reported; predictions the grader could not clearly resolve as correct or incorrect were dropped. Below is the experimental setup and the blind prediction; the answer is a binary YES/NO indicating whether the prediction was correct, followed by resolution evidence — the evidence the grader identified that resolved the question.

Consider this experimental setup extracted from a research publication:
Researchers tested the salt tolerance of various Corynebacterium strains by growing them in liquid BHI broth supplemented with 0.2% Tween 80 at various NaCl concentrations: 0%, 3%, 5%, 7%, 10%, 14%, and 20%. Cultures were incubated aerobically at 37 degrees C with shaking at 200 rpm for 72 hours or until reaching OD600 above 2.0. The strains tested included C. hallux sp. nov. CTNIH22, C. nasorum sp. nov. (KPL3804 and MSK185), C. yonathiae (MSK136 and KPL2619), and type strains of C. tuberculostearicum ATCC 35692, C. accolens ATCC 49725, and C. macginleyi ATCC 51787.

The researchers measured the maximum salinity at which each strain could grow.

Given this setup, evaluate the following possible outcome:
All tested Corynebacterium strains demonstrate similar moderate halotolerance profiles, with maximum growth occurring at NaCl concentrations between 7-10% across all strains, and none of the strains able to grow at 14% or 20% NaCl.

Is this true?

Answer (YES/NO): NO